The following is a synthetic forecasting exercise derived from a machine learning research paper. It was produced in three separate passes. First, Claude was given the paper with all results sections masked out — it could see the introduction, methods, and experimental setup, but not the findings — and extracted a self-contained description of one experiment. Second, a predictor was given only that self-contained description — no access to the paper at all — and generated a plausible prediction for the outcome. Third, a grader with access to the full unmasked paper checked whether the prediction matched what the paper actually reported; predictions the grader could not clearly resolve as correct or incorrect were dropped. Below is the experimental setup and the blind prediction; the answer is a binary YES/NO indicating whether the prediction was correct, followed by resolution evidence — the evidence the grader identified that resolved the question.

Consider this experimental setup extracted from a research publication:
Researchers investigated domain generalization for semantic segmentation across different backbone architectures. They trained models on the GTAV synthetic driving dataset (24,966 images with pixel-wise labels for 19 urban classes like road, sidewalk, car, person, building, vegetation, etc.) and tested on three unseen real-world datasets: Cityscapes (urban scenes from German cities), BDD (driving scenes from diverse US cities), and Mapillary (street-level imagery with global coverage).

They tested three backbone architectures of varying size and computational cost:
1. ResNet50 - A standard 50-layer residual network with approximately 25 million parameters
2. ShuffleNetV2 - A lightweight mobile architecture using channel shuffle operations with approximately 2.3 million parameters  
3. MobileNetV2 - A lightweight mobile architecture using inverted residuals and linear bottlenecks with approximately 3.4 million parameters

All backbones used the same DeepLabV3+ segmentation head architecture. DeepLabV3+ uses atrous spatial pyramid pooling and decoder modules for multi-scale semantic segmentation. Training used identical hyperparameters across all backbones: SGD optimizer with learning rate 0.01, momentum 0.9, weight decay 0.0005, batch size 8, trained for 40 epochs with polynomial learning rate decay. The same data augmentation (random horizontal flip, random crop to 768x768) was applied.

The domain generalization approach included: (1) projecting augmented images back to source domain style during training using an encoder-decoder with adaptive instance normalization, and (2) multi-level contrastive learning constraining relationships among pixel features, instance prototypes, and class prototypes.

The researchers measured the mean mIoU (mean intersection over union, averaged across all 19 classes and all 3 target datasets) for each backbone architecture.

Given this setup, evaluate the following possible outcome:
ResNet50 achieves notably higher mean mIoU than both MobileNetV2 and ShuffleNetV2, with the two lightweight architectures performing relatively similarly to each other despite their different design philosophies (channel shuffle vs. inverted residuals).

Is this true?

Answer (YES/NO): YES